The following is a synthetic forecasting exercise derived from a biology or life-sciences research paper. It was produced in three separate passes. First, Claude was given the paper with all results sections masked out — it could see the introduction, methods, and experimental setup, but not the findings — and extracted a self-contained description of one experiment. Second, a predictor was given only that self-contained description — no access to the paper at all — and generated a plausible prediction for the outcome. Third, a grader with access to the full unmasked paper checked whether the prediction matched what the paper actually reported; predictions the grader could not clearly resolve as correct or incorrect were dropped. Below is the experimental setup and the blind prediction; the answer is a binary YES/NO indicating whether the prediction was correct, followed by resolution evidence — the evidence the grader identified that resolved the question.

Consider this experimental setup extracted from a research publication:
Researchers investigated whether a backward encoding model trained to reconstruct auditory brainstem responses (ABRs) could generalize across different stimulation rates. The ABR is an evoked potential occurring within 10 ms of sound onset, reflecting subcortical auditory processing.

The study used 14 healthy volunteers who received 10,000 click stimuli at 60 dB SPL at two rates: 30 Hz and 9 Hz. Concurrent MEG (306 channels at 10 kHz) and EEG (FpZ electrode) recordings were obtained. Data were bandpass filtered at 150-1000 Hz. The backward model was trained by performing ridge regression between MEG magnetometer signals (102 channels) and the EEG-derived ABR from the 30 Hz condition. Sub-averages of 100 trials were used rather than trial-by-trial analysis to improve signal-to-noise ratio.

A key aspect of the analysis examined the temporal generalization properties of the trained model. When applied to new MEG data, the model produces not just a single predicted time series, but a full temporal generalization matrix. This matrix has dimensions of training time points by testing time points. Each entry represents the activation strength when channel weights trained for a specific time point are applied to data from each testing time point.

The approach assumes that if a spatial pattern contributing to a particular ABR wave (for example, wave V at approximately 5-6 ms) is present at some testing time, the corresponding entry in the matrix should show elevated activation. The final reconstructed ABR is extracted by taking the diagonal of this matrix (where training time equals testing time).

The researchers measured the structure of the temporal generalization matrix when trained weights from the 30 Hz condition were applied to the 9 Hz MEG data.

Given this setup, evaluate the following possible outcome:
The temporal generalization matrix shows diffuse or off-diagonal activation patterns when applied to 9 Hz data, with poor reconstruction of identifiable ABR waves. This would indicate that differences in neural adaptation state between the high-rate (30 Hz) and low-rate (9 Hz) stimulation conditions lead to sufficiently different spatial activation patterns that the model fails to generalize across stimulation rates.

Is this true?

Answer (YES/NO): NO